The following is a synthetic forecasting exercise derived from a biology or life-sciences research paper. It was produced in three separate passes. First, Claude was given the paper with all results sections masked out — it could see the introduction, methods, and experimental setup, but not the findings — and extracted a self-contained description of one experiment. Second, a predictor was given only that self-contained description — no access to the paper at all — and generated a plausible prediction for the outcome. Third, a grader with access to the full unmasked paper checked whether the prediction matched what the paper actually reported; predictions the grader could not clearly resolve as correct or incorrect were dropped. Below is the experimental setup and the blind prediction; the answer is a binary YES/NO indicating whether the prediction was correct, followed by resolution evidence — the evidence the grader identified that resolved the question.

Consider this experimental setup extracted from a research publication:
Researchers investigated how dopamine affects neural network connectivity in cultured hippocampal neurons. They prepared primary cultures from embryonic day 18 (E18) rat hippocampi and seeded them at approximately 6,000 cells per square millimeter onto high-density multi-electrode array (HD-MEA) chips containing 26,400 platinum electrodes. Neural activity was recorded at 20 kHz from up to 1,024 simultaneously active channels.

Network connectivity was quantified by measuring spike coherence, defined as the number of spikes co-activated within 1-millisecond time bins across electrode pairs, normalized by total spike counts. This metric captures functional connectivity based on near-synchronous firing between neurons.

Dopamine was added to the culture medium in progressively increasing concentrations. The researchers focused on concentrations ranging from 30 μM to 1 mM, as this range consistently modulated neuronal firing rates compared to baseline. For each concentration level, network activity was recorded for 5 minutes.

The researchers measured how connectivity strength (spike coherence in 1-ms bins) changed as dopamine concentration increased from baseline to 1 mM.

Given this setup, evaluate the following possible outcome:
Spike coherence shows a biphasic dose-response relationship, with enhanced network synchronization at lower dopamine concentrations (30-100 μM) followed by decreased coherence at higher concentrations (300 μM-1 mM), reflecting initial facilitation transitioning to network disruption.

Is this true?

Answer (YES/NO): NO